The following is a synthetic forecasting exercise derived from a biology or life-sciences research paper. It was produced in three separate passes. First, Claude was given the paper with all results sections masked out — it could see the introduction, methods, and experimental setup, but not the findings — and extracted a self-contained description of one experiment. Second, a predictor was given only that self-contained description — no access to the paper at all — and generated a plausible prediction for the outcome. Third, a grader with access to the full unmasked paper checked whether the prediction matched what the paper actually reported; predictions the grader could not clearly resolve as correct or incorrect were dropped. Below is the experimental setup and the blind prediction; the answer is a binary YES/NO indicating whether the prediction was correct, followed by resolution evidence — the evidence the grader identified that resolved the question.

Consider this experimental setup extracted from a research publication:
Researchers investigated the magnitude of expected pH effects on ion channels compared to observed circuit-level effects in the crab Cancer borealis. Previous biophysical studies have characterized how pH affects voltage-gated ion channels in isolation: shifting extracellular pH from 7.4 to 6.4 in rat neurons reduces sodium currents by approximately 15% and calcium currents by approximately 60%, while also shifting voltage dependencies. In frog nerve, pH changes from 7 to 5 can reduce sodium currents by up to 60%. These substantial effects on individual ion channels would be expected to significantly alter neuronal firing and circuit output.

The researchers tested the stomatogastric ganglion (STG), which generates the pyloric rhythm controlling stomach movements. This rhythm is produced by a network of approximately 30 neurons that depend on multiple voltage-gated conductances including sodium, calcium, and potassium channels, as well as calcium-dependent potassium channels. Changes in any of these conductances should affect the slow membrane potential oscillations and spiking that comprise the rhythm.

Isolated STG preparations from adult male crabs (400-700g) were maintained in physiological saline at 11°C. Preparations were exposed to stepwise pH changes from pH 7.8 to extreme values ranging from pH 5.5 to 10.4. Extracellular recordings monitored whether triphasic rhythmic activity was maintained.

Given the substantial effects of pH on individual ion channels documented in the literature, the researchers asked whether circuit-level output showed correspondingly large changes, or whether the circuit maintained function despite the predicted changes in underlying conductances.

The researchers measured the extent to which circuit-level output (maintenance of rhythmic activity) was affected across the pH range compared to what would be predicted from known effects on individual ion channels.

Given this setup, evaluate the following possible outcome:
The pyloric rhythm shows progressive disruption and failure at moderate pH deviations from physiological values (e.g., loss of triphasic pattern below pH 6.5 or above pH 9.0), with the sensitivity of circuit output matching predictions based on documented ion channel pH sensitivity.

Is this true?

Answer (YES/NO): NO